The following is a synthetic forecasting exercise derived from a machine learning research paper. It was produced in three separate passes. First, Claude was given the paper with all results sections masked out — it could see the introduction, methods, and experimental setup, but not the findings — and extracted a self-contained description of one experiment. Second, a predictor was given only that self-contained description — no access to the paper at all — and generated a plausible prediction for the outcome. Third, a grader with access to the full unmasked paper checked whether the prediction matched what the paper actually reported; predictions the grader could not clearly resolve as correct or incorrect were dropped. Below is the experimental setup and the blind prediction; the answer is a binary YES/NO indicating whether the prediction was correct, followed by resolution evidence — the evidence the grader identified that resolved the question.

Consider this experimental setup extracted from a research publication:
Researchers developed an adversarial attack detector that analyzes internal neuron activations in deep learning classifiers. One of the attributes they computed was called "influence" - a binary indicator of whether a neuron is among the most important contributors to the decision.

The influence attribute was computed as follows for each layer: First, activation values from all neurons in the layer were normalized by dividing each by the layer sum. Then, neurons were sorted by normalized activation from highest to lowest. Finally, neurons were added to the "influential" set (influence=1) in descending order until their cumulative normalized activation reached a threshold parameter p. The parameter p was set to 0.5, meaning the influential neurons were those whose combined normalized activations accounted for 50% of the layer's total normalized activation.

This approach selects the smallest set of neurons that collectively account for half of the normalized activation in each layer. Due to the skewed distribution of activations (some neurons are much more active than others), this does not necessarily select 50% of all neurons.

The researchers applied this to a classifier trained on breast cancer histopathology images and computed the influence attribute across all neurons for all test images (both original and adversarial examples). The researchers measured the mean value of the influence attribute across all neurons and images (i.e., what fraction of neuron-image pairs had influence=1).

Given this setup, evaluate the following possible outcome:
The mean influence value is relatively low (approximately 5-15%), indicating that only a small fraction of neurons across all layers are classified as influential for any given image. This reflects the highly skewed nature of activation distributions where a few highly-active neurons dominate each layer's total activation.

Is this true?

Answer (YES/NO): YES